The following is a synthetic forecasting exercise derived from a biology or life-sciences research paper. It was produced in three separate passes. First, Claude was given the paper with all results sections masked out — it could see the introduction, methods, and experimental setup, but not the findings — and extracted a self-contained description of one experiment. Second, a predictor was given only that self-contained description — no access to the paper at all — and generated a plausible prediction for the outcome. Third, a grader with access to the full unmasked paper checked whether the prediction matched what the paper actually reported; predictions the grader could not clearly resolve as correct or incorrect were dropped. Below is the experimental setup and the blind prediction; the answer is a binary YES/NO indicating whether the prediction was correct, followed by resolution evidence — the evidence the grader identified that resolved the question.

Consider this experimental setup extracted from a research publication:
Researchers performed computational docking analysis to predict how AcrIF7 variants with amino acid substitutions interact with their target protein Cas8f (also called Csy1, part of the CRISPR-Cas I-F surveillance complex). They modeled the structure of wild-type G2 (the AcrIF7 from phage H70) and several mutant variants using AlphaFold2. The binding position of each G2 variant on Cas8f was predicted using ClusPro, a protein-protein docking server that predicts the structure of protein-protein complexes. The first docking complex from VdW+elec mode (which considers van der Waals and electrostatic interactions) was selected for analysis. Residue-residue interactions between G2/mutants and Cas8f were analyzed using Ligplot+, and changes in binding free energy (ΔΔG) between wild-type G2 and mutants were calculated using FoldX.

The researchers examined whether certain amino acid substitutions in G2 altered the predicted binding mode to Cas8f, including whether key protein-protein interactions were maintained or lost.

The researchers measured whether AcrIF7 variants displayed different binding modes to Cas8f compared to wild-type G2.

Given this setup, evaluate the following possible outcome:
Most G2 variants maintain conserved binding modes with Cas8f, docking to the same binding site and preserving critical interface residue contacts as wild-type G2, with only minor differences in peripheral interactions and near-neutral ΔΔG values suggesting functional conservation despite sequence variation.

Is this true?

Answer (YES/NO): NO